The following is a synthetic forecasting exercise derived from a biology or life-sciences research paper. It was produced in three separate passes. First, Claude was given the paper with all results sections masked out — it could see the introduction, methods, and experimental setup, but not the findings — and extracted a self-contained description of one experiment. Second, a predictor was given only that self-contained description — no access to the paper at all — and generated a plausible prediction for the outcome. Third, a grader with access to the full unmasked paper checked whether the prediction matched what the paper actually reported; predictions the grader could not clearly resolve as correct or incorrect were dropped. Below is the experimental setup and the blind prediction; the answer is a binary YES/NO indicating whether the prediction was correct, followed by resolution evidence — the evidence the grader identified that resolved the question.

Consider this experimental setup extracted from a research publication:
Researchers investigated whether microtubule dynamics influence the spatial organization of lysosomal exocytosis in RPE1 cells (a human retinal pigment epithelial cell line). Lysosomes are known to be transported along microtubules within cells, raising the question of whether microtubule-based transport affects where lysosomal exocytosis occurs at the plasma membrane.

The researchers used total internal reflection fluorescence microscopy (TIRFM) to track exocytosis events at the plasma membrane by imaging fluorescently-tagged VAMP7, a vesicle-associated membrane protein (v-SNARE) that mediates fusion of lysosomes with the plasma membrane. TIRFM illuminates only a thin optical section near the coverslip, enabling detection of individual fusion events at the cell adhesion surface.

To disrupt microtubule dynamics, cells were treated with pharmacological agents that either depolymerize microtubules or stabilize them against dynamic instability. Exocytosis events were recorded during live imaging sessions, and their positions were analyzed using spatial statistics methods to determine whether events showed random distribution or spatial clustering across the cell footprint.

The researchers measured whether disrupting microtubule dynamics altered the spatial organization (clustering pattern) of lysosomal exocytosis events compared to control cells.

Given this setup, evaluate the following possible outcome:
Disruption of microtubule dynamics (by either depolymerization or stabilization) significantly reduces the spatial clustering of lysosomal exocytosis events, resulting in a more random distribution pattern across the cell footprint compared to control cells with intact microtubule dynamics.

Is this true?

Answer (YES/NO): NO